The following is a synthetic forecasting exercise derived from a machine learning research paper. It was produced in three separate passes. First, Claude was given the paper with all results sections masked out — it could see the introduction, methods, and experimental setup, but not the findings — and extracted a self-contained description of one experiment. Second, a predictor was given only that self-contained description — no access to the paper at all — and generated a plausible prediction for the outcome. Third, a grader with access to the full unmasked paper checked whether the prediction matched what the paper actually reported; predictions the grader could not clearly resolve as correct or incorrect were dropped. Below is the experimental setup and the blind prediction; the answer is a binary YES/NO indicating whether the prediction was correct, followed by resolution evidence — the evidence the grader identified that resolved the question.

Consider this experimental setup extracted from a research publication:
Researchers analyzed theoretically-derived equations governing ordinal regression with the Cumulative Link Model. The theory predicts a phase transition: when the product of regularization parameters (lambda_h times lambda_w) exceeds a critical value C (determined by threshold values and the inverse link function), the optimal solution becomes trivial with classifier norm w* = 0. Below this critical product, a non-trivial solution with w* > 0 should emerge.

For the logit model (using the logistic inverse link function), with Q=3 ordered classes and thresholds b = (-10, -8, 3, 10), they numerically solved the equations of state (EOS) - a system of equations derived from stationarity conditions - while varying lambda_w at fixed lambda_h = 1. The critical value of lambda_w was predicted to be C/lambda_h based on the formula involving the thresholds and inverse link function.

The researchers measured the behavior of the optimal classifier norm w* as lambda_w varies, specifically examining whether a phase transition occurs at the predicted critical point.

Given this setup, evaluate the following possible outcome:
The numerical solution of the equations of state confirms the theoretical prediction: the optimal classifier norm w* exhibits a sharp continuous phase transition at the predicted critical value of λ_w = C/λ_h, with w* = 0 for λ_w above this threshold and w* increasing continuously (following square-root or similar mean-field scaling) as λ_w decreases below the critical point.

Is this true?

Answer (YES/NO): NO